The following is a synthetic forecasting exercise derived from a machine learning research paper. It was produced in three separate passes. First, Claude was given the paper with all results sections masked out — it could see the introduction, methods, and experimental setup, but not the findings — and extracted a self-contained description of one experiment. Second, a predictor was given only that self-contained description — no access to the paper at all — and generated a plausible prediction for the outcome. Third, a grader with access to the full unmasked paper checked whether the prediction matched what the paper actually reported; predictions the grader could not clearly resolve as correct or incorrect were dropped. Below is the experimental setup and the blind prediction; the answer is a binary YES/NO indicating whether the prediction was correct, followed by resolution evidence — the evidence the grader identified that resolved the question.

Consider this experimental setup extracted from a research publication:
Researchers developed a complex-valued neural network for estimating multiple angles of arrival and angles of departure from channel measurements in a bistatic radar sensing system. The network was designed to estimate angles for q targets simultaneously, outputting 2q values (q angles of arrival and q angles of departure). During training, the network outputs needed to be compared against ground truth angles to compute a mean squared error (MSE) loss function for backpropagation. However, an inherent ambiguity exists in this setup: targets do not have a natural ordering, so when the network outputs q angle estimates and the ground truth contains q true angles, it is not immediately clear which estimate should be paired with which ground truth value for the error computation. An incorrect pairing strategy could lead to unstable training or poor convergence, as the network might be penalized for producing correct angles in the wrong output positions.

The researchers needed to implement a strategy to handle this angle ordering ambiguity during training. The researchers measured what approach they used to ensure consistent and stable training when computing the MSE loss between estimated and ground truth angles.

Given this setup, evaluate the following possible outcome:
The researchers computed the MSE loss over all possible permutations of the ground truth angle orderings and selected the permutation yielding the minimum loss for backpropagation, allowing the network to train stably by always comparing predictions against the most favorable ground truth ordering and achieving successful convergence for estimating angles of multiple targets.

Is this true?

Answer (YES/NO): NO